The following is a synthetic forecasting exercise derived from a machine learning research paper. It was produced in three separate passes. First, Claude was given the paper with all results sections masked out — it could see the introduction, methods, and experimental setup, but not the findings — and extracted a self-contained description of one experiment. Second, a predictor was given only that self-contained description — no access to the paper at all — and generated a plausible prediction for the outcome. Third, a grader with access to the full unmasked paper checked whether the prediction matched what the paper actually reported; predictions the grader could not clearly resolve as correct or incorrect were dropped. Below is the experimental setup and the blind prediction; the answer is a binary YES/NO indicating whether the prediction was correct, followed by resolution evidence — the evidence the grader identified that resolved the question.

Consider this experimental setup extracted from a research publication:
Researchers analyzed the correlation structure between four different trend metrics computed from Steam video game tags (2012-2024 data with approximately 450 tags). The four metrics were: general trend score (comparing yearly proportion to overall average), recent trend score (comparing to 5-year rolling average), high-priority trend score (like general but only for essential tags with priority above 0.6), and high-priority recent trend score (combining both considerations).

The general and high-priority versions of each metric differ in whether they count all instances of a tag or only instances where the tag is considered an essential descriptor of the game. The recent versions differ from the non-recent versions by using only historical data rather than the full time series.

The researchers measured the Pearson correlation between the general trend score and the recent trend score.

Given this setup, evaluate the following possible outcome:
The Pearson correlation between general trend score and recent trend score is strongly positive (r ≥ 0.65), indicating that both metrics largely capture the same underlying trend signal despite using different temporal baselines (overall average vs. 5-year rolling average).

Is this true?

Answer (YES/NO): YES